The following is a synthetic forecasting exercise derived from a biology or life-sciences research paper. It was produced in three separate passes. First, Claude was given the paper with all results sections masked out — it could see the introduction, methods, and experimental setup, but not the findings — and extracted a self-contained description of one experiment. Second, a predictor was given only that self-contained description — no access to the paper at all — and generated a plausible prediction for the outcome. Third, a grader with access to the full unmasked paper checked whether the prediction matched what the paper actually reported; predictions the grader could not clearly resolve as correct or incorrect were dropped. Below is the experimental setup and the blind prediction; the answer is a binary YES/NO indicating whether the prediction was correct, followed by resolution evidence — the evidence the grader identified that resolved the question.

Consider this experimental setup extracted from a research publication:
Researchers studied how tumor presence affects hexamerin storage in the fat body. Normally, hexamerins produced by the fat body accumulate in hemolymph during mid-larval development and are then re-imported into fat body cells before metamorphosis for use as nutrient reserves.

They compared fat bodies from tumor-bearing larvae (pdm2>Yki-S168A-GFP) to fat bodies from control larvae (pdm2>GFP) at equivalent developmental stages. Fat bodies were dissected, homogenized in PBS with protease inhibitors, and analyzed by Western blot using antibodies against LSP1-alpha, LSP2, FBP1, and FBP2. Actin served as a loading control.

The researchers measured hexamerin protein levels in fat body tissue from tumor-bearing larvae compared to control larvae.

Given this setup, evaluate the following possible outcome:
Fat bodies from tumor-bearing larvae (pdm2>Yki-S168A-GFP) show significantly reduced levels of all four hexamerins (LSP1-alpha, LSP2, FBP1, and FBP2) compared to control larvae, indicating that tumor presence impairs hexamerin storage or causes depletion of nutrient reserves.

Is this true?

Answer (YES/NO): YES